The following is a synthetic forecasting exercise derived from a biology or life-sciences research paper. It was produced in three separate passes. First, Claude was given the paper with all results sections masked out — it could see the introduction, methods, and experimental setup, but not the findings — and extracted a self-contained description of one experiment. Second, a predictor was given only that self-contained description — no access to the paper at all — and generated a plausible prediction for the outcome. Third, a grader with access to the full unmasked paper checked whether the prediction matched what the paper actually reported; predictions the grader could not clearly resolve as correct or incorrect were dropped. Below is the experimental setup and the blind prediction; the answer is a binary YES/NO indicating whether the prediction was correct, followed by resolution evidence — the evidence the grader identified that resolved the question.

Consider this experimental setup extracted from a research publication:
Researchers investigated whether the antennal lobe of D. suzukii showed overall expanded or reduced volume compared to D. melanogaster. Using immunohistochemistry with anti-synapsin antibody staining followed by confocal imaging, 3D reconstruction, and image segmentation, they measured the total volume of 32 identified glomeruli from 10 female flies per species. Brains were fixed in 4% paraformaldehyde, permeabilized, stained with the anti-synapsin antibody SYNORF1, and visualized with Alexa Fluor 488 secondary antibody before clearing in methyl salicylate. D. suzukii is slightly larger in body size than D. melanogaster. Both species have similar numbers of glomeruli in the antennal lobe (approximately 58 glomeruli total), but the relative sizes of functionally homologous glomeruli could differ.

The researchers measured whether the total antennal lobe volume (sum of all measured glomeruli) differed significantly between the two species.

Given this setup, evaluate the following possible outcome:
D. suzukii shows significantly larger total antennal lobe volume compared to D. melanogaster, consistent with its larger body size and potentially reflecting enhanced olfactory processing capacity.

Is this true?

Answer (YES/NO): YES